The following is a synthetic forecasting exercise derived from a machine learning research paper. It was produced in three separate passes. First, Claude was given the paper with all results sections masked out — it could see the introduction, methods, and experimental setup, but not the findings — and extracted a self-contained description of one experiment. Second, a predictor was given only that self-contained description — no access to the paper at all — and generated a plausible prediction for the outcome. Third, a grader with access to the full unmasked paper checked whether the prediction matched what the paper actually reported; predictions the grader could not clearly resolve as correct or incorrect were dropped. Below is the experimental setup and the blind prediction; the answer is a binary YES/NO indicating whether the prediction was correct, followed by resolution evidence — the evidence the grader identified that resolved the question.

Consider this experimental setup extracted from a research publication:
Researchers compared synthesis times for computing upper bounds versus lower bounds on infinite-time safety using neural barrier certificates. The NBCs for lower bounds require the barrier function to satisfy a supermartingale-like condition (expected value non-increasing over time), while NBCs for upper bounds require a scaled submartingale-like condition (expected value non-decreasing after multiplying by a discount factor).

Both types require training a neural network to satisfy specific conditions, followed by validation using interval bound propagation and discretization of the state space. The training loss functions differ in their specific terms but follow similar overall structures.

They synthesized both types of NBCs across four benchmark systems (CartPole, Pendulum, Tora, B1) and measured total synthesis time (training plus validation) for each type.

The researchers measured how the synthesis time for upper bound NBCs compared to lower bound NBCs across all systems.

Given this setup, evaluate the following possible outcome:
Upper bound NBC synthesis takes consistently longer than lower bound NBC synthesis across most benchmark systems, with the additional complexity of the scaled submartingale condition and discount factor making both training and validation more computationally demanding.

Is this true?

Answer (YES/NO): YES